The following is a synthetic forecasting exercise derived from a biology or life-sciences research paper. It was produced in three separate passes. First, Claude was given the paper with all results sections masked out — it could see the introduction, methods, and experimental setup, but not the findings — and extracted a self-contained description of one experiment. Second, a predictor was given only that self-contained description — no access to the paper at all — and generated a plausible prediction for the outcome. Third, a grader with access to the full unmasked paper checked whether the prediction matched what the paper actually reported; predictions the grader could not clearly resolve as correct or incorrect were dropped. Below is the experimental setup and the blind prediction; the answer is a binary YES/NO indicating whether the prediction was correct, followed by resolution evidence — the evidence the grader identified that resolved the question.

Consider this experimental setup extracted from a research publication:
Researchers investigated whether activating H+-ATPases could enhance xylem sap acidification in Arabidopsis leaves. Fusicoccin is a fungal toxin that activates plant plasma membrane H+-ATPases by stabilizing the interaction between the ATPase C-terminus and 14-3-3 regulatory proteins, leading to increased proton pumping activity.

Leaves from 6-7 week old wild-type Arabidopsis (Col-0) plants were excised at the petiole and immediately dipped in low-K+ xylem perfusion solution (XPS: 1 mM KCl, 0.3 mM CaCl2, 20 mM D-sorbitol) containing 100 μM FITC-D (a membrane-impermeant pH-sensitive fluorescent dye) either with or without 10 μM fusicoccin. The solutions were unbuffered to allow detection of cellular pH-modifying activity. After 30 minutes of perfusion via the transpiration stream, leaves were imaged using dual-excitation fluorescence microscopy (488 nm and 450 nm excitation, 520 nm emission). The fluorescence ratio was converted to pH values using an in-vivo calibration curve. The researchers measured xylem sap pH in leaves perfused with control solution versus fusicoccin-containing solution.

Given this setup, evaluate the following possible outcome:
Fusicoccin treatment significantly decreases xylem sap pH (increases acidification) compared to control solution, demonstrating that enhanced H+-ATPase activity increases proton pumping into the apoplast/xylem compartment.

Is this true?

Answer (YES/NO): YES